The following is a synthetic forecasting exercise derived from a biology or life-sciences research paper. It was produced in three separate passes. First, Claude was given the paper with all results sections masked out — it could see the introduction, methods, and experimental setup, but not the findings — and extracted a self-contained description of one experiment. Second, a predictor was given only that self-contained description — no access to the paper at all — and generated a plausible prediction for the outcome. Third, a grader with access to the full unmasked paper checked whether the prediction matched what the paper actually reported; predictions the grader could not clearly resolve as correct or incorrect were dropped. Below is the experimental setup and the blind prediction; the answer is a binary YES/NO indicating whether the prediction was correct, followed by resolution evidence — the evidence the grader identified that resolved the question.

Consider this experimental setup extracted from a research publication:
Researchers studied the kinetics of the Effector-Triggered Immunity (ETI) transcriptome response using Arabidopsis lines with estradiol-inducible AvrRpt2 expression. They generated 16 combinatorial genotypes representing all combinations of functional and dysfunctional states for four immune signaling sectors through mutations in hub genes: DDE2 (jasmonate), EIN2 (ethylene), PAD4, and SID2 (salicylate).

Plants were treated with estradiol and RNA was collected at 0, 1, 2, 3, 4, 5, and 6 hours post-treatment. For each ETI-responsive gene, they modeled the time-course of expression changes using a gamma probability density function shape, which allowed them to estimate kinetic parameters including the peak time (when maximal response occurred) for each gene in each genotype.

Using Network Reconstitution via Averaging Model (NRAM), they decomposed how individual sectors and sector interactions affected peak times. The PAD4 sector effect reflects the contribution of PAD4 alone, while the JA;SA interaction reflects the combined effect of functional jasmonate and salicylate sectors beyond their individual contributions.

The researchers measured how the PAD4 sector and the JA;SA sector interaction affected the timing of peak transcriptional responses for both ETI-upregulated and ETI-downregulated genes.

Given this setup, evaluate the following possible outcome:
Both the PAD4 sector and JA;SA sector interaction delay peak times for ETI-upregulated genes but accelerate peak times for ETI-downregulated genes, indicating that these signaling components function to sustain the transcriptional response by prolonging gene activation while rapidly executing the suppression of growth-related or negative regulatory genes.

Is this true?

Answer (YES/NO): NO